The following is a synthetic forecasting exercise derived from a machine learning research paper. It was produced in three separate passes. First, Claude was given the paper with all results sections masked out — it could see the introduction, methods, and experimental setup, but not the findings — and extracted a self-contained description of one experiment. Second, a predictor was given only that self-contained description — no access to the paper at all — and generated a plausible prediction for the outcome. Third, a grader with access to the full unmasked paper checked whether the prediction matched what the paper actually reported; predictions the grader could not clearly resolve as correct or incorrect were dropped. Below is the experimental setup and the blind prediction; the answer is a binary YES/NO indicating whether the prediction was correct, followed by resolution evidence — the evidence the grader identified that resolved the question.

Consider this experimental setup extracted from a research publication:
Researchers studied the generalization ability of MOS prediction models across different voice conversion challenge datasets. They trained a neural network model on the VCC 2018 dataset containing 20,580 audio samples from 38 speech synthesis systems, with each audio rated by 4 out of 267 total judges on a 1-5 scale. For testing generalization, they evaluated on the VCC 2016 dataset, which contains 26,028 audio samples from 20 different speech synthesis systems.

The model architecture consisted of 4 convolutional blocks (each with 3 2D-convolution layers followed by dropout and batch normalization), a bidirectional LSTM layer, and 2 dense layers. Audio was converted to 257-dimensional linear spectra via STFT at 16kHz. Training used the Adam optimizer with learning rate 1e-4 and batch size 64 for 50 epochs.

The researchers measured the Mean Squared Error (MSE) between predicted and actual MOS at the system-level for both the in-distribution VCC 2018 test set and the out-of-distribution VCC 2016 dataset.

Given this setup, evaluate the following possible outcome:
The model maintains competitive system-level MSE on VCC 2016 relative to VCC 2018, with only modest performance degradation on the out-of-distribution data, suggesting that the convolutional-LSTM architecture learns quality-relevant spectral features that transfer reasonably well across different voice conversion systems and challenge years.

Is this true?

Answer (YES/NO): NO